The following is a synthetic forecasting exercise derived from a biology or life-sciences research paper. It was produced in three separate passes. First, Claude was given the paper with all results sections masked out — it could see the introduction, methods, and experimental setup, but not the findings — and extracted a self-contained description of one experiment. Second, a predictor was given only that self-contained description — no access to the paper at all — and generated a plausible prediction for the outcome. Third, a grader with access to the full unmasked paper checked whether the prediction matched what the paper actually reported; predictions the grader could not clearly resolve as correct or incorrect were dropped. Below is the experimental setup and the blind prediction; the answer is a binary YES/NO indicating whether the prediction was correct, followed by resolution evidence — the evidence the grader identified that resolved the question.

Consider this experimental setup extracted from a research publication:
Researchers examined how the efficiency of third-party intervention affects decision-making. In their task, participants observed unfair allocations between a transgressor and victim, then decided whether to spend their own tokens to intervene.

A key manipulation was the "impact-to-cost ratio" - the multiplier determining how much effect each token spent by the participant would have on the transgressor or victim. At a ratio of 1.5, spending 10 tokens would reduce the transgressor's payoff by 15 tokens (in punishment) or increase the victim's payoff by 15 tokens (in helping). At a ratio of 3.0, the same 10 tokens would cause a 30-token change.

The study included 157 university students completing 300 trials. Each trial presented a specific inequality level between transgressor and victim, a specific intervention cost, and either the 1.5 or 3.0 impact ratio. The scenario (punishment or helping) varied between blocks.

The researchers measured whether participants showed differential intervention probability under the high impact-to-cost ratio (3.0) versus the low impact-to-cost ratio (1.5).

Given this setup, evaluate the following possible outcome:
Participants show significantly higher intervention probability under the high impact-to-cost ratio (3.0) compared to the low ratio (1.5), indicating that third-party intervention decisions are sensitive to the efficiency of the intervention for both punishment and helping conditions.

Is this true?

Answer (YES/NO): YES